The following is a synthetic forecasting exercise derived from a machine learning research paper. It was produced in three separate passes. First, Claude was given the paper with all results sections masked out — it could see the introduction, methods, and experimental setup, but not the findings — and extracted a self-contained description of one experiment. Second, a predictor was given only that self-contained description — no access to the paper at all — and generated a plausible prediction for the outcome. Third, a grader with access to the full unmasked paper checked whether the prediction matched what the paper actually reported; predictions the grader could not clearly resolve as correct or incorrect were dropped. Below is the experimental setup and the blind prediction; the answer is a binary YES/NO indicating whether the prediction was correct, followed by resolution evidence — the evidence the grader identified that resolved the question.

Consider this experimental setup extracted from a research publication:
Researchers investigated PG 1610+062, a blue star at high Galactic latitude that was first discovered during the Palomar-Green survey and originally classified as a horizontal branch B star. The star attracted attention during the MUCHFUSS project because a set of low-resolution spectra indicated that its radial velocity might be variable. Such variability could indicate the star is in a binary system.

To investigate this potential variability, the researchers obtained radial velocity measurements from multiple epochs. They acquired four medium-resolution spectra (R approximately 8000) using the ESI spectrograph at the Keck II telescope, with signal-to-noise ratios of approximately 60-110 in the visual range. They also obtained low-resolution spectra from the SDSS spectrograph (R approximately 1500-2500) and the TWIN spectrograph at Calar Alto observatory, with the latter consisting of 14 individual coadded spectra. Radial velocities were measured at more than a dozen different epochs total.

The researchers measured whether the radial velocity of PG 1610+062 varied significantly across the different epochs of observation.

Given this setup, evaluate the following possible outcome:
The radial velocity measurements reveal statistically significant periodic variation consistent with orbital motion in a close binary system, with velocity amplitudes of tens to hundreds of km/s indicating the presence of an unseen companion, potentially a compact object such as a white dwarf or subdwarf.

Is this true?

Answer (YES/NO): NO